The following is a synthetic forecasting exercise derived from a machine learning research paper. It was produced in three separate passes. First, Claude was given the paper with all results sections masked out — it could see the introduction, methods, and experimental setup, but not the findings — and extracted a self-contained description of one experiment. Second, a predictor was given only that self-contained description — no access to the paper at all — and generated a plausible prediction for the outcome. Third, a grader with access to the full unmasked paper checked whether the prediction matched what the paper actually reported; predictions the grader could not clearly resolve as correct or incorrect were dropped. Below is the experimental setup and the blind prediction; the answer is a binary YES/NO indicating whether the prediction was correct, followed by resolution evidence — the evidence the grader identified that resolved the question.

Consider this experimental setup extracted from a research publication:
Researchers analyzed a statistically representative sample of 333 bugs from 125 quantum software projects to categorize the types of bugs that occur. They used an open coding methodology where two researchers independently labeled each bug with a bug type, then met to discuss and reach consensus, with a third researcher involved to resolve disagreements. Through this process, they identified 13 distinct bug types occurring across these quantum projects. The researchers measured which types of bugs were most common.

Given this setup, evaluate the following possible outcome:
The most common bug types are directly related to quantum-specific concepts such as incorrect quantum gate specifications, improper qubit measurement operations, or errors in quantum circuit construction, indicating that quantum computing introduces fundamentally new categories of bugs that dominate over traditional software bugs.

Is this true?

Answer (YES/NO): NO